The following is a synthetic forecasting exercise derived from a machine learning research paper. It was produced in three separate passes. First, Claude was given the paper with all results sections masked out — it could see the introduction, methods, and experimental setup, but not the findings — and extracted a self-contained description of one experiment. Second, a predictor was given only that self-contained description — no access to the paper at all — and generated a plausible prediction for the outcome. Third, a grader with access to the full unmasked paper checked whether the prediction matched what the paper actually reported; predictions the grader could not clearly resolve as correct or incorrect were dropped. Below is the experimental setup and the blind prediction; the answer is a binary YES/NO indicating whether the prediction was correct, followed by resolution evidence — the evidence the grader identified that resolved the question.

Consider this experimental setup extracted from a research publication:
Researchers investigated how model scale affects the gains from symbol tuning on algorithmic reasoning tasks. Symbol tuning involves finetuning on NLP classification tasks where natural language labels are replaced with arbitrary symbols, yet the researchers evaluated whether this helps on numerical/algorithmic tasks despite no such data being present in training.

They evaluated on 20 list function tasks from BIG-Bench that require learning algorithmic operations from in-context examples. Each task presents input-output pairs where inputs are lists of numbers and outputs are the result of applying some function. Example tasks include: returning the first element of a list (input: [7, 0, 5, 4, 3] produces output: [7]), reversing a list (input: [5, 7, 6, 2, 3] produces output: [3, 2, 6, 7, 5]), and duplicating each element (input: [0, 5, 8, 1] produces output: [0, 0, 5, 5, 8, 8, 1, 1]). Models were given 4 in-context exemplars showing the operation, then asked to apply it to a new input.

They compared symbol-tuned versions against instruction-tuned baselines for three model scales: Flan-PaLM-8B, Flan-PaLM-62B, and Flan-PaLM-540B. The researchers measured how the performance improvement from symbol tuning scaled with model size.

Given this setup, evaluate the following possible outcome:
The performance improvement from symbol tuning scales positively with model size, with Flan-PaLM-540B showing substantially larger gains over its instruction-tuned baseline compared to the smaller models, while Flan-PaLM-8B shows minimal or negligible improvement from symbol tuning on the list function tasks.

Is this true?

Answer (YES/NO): NO